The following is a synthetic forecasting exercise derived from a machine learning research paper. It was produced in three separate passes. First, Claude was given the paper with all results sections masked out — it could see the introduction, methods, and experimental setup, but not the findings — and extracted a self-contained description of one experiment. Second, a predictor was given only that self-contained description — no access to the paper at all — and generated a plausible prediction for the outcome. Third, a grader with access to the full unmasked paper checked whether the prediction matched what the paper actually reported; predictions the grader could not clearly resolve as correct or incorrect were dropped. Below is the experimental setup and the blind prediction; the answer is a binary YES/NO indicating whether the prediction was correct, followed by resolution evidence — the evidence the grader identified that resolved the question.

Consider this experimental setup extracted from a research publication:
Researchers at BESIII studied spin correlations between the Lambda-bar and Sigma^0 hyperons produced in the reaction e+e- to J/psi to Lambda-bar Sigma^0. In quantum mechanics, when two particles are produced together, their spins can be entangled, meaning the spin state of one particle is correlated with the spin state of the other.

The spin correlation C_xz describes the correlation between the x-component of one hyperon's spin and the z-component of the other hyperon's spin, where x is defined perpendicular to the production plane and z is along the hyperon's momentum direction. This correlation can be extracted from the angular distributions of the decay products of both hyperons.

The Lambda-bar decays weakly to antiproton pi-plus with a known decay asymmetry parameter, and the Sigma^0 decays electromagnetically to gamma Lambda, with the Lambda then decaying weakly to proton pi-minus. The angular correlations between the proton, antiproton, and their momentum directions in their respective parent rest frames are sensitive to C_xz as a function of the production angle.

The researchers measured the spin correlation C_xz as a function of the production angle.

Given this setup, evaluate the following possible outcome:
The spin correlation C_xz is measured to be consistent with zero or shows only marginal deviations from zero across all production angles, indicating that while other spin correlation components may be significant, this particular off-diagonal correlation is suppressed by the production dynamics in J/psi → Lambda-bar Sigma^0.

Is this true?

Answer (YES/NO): NO